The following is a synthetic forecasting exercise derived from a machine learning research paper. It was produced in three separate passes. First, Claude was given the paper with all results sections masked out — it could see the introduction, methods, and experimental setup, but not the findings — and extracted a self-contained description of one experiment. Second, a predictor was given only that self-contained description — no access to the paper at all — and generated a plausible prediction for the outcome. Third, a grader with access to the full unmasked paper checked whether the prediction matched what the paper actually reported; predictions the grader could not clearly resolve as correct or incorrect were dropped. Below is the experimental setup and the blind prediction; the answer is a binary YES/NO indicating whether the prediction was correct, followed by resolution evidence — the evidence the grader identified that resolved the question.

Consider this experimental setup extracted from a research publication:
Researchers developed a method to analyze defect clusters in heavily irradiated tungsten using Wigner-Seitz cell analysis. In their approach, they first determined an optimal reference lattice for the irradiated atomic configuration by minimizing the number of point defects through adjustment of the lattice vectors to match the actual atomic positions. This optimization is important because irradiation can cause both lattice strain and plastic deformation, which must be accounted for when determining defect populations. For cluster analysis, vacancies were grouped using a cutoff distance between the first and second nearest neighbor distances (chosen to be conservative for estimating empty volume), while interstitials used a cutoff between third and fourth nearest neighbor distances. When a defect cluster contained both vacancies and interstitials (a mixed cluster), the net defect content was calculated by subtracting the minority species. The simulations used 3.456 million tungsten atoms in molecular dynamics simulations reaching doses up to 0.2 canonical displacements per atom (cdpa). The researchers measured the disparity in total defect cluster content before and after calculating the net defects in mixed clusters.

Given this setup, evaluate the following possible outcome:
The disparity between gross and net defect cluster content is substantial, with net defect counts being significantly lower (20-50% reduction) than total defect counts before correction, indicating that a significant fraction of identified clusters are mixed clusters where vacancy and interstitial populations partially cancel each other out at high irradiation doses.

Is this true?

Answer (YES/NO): NO